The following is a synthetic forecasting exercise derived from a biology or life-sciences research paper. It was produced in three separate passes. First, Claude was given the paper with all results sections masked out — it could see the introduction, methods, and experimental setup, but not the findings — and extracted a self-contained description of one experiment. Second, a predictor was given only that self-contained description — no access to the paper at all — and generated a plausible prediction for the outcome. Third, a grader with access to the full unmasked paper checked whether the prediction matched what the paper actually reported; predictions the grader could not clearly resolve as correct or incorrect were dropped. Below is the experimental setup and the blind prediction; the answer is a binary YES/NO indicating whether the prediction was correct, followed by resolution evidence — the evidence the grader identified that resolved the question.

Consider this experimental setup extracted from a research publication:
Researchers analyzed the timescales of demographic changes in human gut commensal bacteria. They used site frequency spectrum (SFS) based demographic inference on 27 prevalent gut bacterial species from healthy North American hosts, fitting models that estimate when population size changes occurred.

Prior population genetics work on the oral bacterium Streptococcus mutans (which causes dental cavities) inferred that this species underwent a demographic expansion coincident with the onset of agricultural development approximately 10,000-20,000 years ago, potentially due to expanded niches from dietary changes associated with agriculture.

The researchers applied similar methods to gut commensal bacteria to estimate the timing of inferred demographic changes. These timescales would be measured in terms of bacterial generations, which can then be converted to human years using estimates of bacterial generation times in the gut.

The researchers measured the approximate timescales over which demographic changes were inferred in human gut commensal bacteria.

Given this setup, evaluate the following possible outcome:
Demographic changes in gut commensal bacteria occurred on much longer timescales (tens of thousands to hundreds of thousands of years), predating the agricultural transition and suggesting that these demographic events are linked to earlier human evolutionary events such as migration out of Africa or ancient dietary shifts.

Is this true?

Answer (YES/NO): NO